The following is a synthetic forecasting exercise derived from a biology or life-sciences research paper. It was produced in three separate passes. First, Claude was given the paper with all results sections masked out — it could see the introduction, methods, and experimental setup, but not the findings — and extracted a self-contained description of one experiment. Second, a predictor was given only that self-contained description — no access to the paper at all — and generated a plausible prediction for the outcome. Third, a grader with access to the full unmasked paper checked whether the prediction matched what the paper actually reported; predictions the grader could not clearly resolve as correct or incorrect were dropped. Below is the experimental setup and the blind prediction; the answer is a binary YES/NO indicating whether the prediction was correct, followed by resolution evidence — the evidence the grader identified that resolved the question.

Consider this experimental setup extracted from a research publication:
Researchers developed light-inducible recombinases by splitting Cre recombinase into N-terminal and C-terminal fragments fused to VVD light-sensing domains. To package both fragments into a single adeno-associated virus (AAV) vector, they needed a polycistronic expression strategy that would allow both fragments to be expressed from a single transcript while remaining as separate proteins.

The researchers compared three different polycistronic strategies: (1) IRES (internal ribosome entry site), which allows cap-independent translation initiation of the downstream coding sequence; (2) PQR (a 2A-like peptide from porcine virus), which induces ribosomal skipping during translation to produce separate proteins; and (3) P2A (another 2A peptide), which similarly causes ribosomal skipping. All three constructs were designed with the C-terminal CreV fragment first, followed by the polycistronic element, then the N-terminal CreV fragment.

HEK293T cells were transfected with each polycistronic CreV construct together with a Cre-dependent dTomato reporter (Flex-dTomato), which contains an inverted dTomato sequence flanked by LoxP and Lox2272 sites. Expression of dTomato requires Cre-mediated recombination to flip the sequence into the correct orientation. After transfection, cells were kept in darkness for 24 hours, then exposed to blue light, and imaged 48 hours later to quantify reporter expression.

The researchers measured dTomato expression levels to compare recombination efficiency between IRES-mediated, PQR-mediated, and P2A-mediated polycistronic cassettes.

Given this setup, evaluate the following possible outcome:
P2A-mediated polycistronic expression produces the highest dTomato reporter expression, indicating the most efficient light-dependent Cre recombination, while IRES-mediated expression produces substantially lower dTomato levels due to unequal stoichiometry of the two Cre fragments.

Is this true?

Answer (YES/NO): NO